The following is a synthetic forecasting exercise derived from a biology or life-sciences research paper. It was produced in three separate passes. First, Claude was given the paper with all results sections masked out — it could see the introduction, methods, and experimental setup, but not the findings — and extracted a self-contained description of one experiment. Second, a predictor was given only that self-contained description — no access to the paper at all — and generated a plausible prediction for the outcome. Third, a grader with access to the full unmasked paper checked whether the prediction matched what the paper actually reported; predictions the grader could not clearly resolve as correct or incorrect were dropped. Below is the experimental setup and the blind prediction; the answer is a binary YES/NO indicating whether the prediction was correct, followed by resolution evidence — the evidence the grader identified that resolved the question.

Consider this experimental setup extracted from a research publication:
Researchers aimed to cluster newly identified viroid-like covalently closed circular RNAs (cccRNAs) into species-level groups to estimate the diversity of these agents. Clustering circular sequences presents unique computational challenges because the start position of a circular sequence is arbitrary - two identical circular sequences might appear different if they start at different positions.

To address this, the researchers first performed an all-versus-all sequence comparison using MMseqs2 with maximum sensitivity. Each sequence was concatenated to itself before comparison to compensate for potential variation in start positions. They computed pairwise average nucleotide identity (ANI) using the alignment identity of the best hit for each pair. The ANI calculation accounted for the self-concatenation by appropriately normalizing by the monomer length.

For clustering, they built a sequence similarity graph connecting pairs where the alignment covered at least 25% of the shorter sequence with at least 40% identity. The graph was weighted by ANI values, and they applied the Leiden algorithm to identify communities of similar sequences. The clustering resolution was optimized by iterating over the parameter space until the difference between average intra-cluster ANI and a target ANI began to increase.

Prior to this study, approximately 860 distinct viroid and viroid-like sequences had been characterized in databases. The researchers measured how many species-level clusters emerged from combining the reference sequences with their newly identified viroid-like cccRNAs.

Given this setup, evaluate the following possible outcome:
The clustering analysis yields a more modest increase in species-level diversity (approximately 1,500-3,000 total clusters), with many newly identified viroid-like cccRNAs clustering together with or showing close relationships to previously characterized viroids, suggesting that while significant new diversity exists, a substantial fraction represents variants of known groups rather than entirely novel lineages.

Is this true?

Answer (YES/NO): NO